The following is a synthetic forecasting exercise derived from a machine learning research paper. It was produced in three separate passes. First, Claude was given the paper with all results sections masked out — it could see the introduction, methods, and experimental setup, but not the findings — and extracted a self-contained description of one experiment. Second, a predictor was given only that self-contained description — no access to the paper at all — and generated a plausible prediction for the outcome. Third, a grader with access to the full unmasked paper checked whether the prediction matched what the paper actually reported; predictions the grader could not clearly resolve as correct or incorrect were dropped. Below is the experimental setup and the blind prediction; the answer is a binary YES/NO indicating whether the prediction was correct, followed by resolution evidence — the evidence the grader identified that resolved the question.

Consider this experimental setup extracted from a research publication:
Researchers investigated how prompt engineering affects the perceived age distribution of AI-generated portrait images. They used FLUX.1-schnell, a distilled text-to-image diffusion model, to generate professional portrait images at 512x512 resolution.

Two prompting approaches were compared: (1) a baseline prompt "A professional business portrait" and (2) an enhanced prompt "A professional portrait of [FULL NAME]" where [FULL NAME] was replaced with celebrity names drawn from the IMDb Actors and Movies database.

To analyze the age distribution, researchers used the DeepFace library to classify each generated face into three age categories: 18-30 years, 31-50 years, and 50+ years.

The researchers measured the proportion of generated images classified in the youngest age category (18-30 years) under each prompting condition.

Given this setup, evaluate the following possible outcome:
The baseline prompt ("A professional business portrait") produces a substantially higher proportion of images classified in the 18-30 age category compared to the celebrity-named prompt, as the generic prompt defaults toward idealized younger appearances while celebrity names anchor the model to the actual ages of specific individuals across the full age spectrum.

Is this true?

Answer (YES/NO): YES